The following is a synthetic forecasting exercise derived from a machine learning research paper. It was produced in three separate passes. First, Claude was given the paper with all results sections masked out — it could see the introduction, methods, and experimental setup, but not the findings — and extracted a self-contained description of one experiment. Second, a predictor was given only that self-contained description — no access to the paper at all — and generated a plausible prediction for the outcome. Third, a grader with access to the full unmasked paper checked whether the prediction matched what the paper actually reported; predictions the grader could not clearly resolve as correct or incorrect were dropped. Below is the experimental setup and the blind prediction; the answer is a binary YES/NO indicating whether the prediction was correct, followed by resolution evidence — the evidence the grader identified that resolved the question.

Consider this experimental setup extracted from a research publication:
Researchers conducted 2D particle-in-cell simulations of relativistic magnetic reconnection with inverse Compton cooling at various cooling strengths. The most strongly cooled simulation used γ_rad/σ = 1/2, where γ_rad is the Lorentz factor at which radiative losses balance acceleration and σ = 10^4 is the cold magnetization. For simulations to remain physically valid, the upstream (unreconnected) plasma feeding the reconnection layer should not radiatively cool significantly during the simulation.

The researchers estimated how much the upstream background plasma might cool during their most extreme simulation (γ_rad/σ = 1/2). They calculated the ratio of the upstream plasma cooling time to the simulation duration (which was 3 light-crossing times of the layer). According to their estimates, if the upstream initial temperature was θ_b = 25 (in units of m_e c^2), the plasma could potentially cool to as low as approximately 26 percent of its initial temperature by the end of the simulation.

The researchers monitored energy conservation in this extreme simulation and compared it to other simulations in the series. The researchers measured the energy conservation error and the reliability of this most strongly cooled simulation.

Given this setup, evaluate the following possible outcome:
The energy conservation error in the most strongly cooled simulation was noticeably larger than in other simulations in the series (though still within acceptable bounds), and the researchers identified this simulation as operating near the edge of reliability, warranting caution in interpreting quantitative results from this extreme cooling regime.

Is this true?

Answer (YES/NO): YES